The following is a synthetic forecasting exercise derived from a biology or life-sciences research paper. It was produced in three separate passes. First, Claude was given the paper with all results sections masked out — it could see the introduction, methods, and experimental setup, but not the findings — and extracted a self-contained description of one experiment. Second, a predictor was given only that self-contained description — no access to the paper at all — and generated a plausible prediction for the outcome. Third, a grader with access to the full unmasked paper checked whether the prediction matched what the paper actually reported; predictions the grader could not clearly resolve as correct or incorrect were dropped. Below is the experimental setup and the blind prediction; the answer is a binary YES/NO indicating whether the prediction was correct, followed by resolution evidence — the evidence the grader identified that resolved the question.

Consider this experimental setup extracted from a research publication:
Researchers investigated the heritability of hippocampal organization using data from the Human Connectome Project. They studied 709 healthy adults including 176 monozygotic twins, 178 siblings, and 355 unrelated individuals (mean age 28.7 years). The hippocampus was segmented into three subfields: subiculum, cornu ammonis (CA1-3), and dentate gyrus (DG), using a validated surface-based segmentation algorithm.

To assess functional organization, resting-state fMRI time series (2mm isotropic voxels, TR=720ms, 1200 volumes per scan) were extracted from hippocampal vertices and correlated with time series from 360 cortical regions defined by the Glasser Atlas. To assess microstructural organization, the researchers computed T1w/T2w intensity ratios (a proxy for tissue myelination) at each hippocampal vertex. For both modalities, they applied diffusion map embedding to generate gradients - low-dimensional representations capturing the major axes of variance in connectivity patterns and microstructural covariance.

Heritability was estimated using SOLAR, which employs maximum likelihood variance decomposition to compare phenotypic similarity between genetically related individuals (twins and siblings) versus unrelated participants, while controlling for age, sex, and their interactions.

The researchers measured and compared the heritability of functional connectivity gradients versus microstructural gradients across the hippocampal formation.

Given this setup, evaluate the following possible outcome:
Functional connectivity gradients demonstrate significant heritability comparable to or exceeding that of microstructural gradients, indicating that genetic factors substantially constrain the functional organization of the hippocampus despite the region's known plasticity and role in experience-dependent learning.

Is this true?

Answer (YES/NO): NO